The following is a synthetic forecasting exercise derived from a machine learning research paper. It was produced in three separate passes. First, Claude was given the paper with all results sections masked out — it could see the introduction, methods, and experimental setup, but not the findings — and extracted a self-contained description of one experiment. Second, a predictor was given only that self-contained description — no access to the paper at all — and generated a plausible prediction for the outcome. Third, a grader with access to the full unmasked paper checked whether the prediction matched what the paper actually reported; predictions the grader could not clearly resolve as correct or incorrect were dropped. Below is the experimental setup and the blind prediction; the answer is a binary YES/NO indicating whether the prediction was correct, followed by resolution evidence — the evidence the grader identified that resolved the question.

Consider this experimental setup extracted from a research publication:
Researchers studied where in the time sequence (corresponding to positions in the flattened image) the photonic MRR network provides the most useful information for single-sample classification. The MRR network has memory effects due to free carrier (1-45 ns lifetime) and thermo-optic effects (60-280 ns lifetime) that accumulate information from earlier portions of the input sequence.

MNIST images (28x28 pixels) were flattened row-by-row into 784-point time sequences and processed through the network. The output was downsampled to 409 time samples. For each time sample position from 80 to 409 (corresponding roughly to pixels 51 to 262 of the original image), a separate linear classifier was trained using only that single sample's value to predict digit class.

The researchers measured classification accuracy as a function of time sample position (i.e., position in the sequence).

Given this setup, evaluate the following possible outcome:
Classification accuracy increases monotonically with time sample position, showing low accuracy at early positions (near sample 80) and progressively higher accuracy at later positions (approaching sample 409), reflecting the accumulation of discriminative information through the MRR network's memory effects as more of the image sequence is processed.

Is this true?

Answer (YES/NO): NO